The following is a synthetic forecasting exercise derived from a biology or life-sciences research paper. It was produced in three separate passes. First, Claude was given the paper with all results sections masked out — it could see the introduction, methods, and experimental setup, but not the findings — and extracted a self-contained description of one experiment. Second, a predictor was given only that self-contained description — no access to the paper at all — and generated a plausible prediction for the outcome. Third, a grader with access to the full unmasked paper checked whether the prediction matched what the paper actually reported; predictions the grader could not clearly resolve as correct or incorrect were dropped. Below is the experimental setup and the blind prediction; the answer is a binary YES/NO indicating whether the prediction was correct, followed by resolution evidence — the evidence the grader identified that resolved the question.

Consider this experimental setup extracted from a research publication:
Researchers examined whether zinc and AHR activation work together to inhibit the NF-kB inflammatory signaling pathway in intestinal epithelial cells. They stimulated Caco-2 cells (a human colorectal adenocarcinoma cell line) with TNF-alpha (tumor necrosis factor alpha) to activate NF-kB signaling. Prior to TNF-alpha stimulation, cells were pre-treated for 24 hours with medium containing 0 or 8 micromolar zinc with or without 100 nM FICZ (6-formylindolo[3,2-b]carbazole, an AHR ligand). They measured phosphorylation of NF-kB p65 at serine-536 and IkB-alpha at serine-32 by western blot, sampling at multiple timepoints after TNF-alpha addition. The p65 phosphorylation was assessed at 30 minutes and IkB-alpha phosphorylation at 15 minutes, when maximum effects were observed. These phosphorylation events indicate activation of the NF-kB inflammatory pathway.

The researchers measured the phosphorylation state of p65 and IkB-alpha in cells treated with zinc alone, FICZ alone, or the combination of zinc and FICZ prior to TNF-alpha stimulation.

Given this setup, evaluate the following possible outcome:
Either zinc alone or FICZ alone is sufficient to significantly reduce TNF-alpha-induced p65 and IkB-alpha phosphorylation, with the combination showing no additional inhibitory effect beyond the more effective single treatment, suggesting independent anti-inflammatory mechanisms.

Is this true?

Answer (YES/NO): NO